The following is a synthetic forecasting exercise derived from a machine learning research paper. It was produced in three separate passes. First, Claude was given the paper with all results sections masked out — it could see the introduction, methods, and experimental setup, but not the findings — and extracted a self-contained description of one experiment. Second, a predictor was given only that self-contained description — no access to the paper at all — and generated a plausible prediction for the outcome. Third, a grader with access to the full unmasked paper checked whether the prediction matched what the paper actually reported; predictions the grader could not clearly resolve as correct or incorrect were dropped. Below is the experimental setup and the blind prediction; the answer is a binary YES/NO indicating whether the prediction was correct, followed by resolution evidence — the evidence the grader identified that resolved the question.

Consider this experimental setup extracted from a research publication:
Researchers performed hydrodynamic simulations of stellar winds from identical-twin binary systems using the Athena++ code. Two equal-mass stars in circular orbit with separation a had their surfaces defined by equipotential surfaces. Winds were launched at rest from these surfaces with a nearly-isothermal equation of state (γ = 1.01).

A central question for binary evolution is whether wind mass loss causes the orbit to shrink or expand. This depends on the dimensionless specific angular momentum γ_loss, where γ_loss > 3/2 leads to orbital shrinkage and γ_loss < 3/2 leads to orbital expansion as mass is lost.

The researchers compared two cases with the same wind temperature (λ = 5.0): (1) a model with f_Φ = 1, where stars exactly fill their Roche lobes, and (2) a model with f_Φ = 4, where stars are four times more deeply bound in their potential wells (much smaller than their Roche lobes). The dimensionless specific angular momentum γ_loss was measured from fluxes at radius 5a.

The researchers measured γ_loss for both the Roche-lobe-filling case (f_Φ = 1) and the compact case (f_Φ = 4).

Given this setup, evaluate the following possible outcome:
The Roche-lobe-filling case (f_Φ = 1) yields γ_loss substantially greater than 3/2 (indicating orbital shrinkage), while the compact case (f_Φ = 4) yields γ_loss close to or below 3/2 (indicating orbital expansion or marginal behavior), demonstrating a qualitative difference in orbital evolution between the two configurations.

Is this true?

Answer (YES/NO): YES